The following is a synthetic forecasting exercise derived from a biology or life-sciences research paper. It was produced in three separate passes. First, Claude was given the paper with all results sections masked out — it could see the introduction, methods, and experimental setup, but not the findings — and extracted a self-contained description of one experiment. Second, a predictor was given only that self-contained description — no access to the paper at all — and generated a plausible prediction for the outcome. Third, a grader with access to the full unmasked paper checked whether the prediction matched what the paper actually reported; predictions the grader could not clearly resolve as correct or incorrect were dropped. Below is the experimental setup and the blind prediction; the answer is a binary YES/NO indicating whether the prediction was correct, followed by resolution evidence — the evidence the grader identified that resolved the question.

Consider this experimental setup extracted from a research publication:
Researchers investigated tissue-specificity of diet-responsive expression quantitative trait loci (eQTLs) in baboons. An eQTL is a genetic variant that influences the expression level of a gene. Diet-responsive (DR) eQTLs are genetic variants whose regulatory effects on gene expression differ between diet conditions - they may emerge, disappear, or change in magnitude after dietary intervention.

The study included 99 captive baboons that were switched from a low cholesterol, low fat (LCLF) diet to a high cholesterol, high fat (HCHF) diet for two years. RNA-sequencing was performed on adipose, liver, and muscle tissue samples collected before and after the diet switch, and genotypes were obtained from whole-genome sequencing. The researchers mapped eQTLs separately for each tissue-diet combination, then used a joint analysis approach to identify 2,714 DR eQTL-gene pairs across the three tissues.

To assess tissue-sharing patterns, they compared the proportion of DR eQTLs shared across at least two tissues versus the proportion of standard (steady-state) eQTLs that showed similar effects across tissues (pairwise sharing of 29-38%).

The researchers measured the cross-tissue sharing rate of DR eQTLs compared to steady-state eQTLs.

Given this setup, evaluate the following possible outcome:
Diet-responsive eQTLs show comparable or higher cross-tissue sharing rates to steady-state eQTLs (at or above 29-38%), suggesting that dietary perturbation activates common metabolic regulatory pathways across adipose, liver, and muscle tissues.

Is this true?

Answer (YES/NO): NO